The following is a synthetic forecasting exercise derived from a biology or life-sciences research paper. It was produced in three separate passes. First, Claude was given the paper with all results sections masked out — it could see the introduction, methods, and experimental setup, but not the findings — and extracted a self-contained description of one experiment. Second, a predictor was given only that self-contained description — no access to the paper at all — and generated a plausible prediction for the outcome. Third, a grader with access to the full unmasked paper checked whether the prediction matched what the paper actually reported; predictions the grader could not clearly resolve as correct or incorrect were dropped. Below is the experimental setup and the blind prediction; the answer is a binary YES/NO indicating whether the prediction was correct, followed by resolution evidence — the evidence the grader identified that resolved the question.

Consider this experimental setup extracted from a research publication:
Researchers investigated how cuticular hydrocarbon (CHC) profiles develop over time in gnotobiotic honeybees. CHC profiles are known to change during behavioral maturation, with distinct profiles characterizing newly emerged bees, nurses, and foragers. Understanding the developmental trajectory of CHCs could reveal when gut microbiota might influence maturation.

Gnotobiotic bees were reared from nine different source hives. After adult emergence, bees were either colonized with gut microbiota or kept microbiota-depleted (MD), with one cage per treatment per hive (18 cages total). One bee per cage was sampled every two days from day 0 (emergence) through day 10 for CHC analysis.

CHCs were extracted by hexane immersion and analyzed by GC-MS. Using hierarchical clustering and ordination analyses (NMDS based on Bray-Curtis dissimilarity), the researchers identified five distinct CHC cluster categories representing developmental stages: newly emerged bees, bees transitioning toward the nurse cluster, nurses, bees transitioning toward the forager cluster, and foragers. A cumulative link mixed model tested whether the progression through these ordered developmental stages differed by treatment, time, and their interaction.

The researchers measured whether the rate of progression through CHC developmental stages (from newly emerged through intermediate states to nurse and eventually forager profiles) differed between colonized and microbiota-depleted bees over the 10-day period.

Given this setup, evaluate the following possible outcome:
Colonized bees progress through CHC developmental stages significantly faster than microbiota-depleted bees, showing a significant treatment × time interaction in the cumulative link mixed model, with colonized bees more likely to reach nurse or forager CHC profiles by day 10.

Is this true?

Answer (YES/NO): NO